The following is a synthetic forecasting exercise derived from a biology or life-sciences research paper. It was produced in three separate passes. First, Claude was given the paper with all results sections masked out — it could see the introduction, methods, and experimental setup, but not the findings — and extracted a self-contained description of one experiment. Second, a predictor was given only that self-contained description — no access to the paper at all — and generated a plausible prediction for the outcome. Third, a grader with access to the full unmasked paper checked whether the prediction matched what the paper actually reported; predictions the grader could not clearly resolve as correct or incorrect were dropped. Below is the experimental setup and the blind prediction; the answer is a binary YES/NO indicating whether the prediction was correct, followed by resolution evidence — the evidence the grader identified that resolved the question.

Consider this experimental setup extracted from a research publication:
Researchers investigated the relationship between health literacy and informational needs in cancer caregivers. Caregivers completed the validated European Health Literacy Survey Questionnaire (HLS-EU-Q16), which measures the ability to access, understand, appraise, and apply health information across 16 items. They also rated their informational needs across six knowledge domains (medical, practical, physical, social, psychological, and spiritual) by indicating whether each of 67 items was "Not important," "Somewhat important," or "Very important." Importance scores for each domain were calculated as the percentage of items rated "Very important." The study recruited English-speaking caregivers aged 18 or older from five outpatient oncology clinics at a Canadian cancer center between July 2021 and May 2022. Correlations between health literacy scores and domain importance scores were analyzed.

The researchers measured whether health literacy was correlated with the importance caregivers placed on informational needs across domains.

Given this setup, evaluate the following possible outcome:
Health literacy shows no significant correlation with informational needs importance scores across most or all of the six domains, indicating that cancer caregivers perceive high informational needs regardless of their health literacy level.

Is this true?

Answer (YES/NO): NO